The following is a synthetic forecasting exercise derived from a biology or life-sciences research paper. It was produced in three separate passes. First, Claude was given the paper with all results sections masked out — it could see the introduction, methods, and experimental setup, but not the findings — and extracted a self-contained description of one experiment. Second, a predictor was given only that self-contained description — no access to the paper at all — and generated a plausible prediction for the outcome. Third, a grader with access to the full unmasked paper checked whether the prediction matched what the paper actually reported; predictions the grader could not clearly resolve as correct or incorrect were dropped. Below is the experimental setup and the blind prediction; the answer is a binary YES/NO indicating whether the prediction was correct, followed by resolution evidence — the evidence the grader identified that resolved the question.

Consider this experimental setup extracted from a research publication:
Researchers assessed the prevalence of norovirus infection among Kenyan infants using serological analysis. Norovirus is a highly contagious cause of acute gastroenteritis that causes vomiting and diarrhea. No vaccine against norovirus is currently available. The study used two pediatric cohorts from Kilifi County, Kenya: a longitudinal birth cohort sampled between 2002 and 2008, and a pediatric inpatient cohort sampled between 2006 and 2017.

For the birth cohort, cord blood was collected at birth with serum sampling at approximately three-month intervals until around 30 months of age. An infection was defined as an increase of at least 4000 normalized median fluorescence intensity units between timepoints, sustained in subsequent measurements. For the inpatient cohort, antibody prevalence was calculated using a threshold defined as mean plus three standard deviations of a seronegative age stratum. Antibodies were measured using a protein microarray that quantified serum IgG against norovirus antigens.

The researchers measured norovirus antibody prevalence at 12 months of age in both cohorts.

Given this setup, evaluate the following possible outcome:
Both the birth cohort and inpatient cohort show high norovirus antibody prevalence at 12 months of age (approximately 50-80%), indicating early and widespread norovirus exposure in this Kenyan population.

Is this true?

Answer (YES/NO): NO